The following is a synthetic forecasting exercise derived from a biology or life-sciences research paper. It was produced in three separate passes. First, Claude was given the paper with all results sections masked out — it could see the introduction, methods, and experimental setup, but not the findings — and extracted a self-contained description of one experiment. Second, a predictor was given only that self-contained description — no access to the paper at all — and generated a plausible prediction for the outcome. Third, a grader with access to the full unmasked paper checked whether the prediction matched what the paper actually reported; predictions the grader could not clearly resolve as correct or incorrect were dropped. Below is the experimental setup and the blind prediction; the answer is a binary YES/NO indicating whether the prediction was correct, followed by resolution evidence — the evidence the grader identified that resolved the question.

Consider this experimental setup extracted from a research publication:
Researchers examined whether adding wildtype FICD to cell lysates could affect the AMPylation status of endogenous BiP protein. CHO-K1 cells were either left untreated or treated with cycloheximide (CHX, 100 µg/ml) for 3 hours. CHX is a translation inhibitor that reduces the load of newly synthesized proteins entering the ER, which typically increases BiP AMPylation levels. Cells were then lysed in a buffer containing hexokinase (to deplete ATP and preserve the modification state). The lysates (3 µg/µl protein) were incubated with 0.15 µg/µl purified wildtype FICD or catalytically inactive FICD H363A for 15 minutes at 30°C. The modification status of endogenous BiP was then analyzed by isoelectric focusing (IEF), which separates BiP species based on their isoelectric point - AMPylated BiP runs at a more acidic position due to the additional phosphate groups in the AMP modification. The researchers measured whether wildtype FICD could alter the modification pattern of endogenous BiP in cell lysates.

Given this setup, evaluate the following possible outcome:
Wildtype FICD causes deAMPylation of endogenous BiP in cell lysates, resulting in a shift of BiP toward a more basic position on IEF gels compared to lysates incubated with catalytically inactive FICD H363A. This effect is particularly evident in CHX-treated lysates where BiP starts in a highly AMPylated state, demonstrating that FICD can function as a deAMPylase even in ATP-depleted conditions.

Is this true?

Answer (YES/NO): YES